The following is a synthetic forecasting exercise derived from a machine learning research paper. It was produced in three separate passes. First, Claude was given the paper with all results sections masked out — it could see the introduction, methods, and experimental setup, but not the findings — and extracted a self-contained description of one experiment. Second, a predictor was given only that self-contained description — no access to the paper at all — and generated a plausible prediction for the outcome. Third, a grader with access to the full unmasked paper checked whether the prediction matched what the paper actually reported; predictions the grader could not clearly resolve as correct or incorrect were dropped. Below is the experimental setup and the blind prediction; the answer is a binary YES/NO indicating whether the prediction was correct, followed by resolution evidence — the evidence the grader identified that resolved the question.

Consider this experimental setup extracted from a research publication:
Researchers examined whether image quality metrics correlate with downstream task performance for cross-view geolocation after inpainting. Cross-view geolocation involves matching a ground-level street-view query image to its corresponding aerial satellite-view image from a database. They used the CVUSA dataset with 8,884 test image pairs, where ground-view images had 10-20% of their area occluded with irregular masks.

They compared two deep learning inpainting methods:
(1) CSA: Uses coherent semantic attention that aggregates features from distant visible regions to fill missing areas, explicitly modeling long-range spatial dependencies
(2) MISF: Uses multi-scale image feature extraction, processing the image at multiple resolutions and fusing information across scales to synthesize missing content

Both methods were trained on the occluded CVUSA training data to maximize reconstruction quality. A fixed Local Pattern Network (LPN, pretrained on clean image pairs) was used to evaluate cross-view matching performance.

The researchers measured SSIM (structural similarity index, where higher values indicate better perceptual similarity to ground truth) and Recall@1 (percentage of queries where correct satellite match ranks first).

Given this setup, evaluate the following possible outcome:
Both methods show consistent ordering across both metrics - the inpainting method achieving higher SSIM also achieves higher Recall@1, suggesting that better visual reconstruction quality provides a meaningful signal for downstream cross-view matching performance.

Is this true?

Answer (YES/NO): NO